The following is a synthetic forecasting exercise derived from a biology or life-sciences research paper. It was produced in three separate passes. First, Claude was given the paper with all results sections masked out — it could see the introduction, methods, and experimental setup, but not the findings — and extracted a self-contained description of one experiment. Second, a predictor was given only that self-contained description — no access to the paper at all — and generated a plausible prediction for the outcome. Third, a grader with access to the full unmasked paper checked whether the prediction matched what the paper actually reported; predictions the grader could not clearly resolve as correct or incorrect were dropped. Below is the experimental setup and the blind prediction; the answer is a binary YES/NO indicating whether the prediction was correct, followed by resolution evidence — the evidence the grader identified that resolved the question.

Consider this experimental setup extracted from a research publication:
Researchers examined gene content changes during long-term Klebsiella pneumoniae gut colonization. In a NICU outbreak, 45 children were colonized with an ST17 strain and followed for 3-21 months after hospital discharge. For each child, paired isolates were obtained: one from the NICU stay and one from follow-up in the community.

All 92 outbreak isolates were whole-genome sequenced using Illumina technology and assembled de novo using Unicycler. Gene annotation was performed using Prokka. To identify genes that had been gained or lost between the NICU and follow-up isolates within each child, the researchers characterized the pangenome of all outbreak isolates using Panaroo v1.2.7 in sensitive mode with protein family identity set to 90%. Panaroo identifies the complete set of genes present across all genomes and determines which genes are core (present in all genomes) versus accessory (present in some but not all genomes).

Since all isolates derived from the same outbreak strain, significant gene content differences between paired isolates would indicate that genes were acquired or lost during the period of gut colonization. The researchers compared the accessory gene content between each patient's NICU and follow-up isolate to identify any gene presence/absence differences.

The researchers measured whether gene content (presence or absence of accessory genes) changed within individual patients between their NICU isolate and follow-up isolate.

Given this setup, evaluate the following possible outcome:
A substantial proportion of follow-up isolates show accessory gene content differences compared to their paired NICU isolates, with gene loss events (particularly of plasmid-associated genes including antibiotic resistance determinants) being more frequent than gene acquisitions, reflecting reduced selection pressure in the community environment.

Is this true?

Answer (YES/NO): NO